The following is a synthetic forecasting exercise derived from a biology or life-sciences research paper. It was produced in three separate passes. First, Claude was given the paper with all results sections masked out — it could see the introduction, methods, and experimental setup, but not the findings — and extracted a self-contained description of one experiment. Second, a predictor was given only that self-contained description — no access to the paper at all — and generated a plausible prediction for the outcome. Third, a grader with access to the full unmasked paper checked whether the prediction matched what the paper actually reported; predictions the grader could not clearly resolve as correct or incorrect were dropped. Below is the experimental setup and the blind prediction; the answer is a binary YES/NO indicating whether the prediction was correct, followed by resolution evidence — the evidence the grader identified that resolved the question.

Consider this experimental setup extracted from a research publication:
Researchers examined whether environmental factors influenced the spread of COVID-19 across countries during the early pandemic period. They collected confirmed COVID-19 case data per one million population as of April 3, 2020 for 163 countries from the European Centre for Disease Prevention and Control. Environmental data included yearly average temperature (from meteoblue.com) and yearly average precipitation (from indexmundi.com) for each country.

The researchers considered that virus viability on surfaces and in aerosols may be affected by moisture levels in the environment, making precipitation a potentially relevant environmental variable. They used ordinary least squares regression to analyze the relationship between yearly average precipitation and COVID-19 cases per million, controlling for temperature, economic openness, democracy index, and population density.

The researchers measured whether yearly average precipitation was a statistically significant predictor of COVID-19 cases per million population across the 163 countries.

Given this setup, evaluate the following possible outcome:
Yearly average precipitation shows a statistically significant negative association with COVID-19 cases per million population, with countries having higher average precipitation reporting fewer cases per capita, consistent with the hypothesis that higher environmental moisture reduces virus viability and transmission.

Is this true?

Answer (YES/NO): NO